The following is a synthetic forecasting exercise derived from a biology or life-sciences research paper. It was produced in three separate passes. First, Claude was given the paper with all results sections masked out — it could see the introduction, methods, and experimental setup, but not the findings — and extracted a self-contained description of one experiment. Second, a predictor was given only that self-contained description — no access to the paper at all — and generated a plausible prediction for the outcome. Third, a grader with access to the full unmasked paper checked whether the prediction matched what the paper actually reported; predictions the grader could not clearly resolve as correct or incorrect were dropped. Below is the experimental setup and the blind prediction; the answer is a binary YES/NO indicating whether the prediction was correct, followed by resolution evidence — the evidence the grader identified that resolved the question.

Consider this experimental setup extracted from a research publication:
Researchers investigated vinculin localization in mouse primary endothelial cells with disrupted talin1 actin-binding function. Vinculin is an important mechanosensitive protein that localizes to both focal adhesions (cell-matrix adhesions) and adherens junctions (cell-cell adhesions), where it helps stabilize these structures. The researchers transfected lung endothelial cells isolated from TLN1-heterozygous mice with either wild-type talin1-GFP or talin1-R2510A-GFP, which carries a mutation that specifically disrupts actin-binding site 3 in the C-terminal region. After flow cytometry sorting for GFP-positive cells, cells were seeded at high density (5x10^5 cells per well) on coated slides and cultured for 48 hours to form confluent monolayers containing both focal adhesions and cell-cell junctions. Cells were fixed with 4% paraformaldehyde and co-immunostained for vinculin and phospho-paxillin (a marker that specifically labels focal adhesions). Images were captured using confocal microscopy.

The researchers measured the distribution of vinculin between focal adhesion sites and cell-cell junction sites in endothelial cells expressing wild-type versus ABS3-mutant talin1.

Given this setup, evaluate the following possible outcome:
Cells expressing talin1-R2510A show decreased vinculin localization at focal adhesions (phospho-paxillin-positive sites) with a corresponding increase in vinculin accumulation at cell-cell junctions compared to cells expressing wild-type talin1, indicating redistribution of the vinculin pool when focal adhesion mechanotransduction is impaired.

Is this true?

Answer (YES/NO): NO